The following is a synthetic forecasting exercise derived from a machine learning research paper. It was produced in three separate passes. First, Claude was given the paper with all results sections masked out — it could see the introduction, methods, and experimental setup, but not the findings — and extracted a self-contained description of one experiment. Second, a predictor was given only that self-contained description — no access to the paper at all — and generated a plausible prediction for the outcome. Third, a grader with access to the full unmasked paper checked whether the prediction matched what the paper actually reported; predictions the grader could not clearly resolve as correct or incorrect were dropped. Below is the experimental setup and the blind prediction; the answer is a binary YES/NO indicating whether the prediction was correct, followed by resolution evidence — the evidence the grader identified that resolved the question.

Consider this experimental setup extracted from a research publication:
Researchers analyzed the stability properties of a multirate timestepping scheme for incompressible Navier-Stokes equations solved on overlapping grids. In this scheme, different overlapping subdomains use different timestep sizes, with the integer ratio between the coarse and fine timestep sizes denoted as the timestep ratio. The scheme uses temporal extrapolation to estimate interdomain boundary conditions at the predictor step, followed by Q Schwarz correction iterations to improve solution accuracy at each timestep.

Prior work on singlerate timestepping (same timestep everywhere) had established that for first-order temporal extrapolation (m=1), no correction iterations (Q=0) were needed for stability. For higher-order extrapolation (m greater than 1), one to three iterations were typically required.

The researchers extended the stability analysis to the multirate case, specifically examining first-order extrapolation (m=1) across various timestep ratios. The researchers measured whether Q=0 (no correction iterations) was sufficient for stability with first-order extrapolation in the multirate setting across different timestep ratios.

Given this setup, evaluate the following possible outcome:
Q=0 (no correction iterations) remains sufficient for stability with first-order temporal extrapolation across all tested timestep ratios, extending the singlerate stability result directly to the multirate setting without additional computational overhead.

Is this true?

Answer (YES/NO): YES